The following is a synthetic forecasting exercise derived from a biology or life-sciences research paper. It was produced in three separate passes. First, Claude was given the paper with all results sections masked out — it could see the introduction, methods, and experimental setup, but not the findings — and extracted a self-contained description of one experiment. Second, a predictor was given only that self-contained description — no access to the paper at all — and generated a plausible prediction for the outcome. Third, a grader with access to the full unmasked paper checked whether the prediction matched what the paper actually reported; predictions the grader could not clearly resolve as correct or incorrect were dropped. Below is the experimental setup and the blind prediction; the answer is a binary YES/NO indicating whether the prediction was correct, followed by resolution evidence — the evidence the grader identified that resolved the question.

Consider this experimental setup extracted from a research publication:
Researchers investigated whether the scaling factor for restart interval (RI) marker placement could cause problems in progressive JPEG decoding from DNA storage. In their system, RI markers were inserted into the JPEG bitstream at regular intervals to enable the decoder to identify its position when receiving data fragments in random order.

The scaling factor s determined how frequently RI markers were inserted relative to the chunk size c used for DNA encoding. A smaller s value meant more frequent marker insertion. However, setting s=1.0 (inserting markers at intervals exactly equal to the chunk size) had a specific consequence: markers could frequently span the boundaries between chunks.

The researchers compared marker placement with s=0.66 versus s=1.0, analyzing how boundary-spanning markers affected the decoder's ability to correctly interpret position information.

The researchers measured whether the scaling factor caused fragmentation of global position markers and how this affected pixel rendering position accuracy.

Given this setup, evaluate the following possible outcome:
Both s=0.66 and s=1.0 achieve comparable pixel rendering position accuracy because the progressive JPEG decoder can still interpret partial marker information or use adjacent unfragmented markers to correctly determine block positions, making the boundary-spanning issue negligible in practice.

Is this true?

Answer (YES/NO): NO